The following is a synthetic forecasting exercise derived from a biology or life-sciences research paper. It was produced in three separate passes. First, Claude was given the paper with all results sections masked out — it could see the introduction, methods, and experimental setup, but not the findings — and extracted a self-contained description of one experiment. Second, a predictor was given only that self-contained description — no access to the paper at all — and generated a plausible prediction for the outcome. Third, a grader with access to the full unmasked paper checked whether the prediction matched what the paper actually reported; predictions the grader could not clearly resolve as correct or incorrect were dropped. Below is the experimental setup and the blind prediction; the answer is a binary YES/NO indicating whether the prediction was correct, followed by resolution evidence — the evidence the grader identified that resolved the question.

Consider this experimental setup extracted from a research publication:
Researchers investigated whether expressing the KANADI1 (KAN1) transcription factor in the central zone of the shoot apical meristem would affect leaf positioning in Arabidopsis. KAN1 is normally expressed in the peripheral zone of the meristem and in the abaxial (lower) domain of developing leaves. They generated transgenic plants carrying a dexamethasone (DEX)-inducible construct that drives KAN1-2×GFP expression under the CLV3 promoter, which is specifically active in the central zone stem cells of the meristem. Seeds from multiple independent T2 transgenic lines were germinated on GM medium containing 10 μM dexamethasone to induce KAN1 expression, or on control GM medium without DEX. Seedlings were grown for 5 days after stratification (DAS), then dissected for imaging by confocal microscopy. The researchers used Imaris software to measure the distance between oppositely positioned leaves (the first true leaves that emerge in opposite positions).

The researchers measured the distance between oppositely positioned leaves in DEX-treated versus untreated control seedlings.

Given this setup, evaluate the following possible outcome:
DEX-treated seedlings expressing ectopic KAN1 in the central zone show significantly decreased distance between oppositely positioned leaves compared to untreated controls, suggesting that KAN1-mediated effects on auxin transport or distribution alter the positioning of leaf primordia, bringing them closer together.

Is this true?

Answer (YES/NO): NO